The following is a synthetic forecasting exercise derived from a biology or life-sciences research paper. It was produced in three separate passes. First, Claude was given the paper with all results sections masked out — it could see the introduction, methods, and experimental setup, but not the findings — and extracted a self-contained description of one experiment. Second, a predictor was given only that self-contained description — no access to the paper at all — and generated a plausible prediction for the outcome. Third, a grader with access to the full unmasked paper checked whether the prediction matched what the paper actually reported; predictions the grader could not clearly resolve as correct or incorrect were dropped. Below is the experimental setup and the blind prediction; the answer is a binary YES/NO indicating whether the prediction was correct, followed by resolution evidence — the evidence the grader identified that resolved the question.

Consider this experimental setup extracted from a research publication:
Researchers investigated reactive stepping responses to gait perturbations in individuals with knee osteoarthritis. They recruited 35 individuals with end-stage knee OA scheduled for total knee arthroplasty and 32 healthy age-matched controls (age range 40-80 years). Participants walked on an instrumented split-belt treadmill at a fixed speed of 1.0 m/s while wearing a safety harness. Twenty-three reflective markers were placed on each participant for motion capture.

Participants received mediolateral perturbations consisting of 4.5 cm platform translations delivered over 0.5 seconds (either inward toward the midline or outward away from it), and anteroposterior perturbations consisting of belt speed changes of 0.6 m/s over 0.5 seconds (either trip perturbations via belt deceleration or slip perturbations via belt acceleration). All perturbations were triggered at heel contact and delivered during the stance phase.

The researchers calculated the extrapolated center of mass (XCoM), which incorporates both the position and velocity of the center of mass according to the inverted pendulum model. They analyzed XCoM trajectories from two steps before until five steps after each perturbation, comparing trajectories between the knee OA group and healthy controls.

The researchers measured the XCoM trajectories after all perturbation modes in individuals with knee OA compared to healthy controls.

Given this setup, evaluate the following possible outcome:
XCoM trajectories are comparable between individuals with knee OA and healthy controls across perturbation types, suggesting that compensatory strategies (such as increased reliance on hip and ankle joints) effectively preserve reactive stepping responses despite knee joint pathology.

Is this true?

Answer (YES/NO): YES